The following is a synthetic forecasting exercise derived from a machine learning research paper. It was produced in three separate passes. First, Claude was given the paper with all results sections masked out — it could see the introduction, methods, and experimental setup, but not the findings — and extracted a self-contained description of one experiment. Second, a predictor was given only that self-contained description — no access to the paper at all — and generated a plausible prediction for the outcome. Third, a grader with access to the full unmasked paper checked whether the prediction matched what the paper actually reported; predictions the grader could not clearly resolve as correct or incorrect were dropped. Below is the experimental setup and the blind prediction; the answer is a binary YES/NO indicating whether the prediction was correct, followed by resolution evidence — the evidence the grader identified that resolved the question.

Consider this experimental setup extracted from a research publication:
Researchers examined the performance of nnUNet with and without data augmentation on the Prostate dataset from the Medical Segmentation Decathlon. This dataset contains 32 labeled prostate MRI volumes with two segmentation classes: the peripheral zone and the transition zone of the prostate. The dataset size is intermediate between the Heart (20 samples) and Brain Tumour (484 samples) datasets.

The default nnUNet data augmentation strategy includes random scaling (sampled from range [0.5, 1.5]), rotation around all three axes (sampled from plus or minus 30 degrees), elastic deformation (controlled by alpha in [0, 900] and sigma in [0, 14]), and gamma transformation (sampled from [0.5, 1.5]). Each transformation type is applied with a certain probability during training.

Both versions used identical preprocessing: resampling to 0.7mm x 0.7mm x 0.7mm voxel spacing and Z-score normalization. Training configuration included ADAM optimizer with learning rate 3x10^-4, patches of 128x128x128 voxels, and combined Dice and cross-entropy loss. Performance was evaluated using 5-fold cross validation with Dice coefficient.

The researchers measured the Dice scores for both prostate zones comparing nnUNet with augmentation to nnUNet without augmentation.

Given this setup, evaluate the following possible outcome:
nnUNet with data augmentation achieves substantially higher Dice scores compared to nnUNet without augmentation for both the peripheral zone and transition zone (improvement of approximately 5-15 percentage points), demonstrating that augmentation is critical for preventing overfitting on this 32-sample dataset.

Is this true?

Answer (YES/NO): NO